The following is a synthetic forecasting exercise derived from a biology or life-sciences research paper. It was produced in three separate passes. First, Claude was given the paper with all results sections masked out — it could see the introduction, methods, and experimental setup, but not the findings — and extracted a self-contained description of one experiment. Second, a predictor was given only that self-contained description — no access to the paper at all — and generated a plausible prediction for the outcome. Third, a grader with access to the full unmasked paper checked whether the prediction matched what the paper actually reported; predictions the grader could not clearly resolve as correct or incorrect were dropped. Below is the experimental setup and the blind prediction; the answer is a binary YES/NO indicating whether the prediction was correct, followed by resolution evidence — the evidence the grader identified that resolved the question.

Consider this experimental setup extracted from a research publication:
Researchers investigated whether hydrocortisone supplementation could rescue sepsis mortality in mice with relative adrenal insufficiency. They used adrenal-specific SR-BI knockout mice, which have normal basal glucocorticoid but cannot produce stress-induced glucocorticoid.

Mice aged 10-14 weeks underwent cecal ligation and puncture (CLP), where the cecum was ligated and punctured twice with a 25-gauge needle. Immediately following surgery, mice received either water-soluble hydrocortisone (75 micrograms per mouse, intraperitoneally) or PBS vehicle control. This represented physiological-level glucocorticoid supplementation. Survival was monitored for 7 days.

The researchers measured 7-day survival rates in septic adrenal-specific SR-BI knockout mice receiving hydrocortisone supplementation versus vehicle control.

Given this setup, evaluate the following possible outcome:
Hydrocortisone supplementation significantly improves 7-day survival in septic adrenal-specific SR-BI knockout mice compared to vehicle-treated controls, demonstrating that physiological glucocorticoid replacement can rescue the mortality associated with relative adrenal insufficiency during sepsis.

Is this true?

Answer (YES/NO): YES